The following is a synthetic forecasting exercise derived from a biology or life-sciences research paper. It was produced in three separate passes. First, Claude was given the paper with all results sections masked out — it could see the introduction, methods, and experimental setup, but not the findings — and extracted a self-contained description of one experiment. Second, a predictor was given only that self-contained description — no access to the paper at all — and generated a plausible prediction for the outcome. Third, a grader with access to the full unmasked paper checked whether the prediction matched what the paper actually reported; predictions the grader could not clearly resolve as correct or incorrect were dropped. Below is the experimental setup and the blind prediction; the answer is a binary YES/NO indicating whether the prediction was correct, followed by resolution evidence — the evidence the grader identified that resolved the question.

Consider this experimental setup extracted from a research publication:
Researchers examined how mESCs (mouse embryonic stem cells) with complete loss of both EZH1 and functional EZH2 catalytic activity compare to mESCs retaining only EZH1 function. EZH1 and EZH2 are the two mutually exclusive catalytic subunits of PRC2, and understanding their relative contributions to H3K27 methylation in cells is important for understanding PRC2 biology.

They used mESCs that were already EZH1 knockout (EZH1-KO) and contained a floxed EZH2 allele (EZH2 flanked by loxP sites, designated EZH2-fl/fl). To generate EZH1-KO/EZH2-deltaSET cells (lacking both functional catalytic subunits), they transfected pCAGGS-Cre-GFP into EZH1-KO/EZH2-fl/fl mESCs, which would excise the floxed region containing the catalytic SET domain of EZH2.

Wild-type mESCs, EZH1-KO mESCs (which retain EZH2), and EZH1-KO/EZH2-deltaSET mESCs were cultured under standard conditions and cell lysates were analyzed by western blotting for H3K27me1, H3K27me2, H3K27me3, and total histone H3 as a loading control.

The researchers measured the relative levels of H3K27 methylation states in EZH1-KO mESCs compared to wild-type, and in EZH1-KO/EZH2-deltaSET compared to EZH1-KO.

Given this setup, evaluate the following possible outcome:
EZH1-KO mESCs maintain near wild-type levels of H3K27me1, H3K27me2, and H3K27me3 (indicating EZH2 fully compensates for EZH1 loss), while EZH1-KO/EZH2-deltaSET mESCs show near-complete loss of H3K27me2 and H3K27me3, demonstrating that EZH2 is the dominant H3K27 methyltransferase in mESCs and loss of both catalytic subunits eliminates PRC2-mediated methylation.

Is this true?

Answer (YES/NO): NO